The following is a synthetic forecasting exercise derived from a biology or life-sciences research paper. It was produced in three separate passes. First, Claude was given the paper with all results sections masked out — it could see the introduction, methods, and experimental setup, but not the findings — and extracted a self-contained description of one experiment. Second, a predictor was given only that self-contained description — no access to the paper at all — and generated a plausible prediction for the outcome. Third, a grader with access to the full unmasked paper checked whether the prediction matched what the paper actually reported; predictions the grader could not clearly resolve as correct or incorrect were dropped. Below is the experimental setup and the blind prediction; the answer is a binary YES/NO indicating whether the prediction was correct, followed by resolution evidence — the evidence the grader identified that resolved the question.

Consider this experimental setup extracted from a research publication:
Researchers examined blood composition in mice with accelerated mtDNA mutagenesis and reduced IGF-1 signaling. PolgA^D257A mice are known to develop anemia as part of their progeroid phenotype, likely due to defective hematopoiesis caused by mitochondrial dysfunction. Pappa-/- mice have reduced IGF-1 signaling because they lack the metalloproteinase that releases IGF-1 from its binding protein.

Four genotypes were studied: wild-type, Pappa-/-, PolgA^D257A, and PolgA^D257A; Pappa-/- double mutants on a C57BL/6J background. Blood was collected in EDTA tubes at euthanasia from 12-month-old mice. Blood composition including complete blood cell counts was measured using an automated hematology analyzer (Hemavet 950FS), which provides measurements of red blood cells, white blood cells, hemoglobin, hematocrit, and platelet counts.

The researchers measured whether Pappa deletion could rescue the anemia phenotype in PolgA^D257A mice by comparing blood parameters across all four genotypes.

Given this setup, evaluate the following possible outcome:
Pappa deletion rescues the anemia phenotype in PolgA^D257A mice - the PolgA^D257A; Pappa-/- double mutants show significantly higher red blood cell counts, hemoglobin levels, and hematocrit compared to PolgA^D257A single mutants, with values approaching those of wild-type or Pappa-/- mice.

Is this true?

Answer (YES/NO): NO